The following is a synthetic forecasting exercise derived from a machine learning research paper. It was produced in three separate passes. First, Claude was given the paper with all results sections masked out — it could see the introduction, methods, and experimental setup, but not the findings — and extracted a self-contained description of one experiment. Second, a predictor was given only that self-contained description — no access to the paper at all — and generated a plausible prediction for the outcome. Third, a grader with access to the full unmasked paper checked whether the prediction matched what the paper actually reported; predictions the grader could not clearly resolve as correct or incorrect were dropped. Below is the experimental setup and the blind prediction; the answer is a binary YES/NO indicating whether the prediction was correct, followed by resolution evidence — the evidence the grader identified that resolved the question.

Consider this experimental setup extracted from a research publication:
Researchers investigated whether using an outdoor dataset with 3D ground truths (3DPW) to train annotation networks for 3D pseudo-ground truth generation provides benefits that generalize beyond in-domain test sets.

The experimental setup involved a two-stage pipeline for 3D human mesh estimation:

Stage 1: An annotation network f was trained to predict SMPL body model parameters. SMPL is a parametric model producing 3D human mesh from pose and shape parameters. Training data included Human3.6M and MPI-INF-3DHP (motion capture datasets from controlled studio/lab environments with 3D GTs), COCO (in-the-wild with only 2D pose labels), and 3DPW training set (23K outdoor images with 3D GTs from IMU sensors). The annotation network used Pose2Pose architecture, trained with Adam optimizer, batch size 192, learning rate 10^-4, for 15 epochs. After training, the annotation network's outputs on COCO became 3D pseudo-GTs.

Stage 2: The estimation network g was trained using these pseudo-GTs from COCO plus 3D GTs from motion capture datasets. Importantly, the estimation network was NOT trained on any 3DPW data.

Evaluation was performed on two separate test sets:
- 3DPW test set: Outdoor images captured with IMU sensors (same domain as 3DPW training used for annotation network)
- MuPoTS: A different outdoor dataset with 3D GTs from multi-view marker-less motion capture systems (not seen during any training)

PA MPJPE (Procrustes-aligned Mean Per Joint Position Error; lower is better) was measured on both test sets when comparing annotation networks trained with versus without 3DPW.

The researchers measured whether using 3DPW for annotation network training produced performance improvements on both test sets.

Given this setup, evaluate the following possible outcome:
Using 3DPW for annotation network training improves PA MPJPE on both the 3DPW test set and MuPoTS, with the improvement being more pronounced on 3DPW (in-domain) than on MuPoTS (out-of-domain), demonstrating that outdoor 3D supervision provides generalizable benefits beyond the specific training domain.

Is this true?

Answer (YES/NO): NO